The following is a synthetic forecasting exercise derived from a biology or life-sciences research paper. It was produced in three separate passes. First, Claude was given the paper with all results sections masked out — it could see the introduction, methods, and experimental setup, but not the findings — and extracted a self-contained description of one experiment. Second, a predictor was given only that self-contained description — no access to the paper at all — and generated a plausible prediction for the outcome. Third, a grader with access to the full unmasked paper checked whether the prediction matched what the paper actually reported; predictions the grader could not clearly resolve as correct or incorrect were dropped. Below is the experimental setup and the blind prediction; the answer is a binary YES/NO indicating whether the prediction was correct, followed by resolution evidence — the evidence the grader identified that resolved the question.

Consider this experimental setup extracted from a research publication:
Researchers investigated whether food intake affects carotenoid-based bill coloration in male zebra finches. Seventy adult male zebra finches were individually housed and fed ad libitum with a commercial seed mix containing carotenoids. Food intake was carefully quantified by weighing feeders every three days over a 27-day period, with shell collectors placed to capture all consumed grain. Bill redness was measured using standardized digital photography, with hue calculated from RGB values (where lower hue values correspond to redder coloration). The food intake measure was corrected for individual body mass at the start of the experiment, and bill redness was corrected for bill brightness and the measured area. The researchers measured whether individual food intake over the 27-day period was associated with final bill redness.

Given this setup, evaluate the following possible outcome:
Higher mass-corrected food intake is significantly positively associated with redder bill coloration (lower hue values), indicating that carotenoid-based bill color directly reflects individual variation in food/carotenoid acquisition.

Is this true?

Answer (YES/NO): YES